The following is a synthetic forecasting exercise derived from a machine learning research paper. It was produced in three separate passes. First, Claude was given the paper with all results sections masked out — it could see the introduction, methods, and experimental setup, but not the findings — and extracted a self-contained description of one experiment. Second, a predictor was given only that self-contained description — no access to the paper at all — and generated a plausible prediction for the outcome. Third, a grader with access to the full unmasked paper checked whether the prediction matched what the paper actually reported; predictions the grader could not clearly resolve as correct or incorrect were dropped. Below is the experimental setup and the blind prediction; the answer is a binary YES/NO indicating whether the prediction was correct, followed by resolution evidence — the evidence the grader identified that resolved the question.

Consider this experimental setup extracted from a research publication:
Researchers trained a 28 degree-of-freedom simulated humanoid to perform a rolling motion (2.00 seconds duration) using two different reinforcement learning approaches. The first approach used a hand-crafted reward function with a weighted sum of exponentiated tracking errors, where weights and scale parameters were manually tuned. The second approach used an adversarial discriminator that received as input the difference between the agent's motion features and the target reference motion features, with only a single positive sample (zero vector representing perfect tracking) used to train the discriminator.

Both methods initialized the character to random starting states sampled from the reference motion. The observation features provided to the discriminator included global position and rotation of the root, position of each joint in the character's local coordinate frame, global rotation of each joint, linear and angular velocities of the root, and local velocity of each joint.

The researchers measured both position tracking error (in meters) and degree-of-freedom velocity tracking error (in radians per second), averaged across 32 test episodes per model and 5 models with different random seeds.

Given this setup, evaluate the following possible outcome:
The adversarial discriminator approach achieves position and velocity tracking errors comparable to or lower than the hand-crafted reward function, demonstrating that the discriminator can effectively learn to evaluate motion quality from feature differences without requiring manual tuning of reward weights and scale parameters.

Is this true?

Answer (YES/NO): NO